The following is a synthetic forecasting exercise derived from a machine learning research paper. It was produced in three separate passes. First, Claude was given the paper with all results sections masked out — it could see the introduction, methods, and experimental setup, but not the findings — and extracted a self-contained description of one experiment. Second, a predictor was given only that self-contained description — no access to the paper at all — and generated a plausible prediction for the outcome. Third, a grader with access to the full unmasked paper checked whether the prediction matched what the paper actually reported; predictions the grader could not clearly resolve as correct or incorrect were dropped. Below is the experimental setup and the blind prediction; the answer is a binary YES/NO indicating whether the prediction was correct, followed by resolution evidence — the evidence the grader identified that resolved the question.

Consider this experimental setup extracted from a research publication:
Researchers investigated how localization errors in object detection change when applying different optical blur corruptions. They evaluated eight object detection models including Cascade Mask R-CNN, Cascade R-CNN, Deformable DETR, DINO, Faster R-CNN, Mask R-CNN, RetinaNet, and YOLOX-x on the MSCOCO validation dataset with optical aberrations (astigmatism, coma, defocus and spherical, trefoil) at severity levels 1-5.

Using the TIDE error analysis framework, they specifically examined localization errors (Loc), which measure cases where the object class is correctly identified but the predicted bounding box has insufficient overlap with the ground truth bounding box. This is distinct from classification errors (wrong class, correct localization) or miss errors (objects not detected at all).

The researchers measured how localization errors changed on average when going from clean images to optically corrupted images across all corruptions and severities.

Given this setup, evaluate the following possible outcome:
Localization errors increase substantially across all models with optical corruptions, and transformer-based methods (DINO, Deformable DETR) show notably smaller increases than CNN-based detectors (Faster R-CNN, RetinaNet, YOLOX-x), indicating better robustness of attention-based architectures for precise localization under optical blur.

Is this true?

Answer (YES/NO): NO